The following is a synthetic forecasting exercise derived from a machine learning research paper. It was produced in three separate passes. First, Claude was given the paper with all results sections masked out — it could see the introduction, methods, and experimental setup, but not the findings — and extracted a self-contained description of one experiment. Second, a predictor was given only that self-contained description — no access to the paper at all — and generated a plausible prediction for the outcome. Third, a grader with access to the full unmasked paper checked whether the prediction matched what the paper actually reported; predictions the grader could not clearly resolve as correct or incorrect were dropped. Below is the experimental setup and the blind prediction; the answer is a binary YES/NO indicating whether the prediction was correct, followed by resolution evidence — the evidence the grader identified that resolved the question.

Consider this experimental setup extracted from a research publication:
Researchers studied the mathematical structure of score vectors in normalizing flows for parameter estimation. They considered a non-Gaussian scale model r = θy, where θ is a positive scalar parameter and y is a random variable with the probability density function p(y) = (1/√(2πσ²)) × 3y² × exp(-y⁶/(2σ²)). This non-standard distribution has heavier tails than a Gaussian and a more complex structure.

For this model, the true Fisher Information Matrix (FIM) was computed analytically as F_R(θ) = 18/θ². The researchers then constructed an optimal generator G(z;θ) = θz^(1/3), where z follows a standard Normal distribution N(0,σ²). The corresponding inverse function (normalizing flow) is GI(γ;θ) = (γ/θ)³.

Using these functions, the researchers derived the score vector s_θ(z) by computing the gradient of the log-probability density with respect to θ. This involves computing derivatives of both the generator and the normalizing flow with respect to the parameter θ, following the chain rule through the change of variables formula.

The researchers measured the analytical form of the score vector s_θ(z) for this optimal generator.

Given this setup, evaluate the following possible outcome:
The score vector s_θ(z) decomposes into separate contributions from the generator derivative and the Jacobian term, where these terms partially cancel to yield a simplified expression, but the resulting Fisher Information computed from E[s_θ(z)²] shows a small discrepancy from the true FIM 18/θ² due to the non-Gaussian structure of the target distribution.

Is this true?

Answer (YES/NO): NO